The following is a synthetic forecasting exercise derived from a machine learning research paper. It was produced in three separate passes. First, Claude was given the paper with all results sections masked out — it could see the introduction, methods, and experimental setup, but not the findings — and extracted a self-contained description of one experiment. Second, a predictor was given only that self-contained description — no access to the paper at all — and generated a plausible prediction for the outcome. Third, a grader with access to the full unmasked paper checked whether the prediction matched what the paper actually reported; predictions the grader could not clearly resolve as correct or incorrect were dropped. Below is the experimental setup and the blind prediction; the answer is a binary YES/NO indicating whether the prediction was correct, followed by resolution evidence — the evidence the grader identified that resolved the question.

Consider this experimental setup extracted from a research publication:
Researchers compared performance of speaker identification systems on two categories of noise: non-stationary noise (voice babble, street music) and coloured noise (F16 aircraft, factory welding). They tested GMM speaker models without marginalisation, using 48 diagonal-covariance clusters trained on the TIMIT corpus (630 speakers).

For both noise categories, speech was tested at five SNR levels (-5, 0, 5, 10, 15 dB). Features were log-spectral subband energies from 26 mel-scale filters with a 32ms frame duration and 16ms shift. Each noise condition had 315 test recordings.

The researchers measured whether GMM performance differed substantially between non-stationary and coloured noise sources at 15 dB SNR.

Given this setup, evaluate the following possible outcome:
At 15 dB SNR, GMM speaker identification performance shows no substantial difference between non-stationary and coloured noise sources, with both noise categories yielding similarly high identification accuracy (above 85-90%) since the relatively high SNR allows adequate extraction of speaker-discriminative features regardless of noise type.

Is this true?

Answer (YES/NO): NO